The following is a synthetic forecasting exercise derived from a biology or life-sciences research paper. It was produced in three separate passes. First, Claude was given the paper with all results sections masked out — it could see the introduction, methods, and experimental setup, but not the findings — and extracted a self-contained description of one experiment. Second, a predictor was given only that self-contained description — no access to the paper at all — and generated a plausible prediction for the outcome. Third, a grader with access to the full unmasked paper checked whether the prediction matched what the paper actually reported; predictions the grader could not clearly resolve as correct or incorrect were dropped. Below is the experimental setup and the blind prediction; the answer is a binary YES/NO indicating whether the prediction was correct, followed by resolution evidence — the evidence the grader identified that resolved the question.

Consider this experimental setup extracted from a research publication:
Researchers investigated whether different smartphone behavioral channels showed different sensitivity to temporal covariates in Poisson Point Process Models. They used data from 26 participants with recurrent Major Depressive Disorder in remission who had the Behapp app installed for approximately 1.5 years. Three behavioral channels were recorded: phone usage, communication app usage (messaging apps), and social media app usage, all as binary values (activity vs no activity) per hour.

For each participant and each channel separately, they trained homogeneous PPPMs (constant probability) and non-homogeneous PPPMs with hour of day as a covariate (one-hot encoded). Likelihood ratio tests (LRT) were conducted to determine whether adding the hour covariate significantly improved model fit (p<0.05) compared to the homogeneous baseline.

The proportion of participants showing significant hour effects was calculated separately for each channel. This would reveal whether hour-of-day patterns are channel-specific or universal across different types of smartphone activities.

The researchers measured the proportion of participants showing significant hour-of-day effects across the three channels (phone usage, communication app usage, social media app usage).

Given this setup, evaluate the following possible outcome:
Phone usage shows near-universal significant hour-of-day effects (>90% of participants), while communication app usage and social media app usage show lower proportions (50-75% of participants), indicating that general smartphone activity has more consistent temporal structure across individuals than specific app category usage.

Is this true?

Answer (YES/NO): NO